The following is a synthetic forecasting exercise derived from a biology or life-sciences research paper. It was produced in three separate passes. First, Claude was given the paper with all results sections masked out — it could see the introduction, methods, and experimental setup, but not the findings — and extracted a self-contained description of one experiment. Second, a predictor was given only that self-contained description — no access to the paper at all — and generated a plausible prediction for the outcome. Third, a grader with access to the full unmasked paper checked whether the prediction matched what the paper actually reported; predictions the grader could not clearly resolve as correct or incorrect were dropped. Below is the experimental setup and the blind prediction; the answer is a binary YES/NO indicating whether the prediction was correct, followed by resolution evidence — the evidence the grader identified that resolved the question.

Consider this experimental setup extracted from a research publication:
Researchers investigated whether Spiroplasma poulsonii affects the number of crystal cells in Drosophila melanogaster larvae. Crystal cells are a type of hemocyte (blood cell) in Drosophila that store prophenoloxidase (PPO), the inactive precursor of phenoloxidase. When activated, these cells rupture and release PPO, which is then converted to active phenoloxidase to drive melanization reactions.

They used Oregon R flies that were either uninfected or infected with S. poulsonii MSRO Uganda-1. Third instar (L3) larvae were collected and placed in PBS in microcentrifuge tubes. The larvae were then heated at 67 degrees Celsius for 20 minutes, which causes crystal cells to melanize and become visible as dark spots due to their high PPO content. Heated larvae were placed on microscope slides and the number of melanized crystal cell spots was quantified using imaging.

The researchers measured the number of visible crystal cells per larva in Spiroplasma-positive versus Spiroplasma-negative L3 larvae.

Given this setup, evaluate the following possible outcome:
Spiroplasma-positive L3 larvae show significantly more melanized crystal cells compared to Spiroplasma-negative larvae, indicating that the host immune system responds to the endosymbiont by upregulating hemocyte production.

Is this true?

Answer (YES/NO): YES